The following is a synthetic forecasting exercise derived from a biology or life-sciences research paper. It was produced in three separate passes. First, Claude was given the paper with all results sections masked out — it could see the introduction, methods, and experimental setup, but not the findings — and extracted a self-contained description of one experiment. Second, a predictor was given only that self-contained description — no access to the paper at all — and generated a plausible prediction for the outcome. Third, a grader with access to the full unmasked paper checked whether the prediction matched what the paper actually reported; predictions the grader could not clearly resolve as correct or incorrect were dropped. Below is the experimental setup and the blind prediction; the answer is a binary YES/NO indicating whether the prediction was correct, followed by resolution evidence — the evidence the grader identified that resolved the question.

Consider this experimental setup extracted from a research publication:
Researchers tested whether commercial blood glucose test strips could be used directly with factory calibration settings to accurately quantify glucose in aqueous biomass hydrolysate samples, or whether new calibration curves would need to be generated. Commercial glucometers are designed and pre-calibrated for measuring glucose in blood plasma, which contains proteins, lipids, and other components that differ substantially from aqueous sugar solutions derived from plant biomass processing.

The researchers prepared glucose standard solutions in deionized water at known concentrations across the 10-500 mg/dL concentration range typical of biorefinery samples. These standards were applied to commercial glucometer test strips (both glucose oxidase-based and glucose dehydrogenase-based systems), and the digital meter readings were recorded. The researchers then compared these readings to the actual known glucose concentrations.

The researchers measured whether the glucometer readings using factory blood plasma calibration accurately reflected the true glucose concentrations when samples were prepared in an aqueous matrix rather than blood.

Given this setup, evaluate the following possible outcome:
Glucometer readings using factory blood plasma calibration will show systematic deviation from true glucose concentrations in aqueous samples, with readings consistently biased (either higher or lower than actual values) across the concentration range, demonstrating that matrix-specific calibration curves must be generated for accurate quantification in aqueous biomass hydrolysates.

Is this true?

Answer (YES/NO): YES